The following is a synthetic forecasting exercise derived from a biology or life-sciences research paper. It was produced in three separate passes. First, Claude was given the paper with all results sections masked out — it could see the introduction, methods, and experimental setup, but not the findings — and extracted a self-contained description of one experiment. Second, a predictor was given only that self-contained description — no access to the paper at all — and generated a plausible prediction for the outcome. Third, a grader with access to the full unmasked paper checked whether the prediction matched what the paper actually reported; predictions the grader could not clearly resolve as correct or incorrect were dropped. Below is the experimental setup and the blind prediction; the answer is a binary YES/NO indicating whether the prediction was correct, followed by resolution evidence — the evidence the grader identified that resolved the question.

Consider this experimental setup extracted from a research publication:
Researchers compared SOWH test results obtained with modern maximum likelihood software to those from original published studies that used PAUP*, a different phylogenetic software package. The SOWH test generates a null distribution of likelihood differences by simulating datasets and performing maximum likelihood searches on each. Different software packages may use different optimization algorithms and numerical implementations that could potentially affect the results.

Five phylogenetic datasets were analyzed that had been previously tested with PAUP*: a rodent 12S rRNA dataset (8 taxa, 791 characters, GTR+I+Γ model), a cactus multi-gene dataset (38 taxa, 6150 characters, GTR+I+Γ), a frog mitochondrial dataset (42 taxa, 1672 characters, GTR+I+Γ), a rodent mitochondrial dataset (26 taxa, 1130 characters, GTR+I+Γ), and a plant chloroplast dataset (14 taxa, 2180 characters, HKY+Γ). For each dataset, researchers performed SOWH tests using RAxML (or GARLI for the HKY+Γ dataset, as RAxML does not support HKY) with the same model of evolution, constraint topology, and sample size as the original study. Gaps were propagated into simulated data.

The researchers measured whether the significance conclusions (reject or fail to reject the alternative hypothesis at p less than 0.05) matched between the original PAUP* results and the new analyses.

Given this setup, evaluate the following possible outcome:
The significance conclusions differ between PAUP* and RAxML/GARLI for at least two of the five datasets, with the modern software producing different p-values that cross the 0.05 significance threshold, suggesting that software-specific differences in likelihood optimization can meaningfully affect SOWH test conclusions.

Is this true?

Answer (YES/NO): YES